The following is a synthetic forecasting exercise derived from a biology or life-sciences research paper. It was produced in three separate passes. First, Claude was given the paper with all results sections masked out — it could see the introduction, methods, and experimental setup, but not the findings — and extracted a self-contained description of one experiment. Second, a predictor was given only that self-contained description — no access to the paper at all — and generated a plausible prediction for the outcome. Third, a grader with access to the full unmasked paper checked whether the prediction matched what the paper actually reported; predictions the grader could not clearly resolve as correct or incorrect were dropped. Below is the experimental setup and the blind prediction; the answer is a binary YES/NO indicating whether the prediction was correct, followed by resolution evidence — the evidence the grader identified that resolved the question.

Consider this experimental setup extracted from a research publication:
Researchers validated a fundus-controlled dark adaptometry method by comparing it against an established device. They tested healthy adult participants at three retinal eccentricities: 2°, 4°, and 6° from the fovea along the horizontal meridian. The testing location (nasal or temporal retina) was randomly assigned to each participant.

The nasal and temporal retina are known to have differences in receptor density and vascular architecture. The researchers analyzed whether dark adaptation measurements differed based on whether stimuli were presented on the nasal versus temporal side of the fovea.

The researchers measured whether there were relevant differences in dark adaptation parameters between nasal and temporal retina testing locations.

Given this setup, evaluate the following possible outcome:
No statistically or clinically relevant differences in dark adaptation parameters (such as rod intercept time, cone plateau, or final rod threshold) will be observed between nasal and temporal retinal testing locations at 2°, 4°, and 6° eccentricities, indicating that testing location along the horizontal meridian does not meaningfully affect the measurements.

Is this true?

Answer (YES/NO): YES